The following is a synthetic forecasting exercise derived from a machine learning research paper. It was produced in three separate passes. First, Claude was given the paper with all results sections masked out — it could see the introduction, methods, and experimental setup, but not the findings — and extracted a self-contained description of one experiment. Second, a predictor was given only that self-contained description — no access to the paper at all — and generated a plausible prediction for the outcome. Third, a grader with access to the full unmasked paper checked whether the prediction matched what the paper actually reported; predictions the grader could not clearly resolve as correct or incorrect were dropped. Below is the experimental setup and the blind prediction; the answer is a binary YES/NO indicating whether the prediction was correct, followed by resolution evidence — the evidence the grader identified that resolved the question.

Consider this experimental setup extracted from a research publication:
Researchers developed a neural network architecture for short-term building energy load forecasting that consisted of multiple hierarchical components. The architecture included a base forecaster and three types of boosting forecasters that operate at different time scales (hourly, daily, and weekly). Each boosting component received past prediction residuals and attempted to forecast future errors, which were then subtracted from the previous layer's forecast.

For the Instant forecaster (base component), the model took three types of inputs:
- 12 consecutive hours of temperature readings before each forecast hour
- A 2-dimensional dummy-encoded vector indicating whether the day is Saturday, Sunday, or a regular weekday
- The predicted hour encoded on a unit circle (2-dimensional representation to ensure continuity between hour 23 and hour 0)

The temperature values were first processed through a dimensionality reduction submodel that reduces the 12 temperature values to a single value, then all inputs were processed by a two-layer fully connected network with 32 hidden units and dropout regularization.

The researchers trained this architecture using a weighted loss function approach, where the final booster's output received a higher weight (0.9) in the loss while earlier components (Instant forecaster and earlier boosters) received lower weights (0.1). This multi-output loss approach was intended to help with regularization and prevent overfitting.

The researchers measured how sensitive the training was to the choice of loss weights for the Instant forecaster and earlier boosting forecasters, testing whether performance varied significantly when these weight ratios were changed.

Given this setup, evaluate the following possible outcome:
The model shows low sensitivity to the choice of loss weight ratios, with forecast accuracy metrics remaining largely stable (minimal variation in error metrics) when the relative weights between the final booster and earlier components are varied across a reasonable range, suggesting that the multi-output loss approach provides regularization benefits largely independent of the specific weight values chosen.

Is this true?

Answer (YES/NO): YES